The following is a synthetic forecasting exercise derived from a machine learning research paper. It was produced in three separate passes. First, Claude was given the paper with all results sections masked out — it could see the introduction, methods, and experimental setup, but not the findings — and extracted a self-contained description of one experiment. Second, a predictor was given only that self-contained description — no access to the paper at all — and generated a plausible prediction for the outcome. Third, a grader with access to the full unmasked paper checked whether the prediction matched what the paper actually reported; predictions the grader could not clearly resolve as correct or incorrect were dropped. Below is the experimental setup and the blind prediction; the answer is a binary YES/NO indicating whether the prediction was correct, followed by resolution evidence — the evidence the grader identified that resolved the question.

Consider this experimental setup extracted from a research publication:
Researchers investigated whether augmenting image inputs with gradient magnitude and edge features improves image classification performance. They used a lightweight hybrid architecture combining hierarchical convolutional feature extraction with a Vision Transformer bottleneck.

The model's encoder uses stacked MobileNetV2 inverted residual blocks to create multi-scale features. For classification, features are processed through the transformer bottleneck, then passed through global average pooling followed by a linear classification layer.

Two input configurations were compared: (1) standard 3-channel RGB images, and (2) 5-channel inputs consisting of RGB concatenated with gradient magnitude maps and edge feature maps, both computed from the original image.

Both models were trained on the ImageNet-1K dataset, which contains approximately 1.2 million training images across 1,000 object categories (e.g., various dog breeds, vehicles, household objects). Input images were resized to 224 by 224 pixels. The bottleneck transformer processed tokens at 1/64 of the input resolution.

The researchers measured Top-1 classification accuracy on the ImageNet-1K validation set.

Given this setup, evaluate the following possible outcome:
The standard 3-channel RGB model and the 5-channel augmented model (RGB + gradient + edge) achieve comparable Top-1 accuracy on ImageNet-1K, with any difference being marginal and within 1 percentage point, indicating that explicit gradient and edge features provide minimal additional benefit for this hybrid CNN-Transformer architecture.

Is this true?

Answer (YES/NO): YES